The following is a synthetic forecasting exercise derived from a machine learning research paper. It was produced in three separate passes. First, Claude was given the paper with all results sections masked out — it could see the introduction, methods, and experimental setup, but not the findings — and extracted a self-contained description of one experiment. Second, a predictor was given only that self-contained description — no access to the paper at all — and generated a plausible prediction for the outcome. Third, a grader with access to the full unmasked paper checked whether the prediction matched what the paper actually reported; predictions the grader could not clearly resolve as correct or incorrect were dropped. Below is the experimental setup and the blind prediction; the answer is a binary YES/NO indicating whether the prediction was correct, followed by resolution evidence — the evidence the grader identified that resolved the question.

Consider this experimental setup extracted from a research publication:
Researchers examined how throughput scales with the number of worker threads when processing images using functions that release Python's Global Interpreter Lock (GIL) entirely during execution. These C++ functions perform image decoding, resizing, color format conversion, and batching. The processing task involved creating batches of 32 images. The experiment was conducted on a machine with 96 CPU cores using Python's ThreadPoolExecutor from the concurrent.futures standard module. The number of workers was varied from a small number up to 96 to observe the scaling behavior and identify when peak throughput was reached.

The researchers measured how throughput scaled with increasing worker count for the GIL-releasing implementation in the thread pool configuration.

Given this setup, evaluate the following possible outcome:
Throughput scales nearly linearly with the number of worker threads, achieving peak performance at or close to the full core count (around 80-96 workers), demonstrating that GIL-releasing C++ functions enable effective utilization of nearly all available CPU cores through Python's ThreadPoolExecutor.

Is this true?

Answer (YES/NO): NO